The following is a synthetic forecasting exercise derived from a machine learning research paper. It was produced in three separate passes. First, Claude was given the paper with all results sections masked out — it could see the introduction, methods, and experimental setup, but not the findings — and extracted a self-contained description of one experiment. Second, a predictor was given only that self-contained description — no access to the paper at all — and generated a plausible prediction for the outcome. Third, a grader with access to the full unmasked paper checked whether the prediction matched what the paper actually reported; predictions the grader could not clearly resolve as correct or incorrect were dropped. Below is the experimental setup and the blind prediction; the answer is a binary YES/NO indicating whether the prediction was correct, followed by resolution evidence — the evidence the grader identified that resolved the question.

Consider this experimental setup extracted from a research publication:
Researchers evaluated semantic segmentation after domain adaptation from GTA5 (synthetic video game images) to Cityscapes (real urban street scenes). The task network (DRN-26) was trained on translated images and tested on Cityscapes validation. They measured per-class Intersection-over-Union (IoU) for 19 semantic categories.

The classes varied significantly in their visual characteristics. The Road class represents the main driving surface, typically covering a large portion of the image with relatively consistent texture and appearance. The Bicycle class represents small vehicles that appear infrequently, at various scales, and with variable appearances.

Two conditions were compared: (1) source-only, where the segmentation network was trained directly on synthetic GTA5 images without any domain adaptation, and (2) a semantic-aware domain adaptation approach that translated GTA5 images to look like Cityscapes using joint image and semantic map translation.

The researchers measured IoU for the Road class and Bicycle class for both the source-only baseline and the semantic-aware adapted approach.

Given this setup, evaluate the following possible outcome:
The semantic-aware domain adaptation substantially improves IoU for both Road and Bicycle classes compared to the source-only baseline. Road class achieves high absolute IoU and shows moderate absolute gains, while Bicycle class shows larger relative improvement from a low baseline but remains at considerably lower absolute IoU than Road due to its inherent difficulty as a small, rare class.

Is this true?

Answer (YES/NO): NO